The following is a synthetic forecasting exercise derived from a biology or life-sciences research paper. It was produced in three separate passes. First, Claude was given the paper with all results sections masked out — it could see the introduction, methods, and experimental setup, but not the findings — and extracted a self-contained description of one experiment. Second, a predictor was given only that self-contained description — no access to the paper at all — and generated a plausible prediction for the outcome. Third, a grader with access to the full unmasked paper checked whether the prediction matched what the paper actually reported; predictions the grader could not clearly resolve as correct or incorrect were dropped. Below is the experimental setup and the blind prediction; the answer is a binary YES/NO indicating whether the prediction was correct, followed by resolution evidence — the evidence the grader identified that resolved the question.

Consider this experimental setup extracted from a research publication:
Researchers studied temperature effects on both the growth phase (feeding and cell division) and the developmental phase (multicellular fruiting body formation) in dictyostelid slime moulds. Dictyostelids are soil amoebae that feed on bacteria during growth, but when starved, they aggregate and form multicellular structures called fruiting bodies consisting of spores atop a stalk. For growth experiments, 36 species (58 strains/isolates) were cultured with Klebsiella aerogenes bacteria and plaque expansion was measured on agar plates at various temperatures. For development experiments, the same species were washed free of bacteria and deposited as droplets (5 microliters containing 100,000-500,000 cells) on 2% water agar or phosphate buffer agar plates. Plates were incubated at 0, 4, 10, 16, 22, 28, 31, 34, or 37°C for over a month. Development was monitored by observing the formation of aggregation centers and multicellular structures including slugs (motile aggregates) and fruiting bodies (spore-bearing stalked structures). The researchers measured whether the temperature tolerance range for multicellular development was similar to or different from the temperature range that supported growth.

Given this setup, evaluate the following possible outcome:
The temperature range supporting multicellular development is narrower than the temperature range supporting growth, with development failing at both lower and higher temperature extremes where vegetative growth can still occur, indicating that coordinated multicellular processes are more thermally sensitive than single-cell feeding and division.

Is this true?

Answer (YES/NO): NO